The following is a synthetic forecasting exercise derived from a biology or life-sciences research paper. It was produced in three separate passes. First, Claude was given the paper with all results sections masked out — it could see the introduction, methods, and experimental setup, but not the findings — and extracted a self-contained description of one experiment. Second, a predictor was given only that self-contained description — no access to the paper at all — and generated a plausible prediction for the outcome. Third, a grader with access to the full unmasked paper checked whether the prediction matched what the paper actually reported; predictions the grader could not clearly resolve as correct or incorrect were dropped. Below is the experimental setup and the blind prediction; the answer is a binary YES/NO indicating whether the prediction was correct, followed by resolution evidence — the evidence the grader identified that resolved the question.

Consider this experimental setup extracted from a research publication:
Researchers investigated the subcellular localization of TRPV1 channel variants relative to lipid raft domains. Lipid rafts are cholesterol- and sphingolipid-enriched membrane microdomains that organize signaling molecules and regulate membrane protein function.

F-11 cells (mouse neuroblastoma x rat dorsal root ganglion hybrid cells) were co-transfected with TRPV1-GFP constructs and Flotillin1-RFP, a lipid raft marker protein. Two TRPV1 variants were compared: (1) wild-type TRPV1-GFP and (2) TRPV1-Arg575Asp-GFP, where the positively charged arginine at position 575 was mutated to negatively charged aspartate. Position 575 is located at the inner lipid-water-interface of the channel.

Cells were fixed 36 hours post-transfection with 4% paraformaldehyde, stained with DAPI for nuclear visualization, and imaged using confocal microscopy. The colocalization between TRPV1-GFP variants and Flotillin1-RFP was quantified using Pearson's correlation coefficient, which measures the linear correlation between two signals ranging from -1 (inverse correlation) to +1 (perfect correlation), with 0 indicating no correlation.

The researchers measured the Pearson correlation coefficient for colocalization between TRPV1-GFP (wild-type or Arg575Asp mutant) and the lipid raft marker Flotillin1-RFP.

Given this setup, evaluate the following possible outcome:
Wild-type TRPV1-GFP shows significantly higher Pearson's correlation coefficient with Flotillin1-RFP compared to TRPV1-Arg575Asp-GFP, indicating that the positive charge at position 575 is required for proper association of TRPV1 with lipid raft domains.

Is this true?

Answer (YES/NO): YES